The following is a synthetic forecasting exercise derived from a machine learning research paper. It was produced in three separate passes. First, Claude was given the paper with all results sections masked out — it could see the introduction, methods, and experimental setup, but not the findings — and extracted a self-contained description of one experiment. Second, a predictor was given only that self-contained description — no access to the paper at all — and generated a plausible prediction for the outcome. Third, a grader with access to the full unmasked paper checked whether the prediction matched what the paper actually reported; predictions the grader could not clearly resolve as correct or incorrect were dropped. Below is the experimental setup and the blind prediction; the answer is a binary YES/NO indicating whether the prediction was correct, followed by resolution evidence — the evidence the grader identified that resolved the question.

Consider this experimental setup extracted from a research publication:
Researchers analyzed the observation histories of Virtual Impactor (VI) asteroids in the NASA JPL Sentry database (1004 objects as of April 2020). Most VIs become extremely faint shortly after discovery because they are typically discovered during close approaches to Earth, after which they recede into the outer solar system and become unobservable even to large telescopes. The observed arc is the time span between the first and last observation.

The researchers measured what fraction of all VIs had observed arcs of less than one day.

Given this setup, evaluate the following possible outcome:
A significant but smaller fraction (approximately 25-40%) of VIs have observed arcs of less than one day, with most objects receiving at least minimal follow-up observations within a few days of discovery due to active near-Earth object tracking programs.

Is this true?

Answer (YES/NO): NO